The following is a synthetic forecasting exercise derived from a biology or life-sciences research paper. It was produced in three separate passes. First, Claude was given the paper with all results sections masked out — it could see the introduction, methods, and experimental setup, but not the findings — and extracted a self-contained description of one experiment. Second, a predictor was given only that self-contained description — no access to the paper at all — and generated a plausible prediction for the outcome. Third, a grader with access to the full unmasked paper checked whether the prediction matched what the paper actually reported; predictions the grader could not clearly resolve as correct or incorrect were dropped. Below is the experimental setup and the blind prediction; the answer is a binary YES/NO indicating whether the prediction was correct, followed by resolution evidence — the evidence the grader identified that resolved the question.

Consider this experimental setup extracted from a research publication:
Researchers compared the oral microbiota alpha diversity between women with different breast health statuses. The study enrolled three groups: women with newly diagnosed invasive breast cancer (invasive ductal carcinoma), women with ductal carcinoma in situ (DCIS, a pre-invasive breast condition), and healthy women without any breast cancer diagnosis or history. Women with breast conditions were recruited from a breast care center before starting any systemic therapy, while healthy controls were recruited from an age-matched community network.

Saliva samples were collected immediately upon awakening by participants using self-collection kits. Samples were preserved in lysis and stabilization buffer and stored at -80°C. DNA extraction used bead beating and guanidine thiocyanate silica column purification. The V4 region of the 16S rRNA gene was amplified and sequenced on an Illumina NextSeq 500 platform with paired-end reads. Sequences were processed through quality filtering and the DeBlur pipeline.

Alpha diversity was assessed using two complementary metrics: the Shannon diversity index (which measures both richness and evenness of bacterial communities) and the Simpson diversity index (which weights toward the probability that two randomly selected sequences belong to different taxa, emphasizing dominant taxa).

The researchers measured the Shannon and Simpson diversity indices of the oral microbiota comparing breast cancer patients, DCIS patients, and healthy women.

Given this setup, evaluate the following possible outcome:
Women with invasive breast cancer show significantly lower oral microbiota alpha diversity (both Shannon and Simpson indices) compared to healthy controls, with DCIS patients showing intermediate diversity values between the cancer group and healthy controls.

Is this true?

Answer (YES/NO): NO